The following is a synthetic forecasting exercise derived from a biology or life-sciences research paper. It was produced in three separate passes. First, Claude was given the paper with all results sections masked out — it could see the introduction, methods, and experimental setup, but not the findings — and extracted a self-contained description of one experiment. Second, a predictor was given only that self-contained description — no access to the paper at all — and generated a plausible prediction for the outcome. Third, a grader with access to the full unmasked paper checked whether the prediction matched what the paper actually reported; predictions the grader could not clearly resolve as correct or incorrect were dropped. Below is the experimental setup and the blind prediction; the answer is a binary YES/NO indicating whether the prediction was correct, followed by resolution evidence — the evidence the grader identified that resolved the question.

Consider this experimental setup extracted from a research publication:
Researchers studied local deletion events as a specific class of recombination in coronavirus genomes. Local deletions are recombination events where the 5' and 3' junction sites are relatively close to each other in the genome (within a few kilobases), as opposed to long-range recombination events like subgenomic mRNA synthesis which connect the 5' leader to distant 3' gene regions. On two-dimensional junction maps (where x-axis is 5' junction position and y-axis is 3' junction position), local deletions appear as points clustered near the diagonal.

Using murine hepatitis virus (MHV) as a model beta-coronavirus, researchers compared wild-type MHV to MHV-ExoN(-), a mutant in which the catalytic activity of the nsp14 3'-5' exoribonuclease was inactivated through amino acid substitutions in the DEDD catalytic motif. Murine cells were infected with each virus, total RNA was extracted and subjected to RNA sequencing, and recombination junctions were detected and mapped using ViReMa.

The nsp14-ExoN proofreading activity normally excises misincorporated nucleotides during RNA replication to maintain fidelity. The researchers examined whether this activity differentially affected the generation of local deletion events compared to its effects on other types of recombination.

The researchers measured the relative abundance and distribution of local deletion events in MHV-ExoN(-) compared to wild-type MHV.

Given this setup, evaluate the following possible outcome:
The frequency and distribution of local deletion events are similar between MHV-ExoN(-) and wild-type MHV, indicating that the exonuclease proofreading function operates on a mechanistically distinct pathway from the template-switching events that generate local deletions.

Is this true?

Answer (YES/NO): NO